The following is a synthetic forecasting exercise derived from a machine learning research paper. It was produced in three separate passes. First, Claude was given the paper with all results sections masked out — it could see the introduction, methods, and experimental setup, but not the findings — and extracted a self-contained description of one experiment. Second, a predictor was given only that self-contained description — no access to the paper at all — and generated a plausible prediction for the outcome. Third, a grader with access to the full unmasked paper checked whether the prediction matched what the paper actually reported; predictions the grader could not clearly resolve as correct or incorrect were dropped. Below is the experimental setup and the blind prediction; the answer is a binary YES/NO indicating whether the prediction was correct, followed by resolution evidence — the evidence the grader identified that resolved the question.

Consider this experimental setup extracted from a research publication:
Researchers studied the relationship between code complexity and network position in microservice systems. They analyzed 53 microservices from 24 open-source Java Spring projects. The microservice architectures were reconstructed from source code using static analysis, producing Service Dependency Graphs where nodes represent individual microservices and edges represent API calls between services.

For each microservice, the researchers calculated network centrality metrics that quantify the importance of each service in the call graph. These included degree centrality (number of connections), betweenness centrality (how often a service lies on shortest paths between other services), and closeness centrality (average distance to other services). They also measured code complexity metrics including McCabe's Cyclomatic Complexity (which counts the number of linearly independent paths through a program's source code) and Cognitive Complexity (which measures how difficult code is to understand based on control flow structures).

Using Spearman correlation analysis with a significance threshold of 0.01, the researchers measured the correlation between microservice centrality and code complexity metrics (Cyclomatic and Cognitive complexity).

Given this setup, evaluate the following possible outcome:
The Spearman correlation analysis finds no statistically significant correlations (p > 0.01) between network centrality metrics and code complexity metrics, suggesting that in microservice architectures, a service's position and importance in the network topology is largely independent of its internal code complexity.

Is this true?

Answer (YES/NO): NO